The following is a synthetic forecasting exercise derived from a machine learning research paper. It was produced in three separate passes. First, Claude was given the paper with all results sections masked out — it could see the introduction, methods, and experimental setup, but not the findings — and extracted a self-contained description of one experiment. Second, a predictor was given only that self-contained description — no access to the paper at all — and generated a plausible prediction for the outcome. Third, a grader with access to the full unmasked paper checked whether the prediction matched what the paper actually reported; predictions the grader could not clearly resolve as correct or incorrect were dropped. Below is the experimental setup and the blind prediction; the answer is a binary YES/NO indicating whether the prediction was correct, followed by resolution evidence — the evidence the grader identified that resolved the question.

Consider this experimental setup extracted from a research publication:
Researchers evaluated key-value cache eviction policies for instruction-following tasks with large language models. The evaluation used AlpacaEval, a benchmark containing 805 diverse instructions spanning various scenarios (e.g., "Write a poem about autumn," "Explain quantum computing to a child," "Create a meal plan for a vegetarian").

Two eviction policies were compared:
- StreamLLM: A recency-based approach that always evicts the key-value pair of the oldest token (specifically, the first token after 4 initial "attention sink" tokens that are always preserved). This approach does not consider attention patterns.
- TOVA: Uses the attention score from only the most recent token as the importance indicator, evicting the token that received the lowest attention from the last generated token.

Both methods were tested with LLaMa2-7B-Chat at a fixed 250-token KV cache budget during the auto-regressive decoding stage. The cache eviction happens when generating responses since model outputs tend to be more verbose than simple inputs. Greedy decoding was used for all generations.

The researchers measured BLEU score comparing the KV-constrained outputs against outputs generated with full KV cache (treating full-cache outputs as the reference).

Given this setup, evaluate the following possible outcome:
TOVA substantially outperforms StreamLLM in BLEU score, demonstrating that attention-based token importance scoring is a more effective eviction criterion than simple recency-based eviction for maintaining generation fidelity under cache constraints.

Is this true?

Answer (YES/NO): YES